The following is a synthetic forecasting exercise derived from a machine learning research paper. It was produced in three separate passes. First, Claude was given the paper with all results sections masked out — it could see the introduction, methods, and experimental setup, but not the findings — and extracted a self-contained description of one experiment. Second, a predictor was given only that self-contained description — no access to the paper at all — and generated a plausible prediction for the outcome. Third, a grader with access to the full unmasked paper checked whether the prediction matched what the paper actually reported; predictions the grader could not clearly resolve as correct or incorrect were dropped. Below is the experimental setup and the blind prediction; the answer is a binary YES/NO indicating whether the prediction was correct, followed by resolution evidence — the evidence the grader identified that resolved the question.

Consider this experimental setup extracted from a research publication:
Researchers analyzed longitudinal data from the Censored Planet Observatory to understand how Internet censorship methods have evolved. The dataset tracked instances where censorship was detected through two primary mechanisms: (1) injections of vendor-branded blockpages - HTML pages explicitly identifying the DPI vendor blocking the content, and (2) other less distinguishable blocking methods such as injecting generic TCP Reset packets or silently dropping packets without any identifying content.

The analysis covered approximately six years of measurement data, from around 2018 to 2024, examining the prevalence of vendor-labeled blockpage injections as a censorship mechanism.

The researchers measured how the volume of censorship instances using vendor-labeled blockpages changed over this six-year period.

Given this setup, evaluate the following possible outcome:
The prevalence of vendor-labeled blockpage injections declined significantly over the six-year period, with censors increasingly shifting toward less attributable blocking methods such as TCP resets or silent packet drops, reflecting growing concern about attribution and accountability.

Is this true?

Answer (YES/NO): YES